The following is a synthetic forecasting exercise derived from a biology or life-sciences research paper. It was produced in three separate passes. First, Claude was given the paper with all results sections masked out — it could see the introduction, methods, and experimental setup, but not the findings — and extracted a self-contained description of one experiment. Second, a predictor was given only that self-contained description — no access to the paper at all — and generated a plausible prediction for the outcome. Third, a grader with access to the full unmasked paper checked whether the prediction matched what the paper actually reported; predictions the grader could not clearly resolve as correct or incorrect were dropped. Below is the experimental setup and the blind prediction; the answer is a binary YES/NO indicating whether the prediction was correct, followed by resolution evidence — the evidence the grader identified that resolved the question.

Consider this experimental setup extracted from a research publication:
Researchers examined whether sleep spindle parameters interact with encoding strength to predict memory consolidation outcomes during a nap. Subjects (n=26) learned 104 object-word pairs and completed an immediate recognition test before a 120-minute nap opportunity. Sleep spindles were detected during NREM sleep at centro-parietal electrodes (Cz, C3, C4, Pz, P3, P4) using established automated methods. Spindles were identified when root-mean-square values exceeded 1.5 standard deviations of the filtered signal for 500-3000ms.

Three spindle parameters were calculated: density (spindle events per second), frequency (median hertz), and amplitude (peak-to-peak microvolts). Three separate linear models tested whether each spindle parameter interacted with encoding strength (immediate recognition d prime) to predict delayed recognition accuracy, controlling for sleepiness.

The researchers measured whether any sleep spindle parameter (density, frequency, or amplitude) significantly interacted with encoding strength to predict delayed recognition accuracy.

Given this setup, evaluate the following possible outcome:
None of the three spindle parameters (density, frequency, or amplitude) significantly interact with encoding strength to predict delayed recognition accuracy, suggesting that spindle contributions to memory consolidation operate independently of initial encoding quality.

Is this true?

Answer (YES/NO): YES